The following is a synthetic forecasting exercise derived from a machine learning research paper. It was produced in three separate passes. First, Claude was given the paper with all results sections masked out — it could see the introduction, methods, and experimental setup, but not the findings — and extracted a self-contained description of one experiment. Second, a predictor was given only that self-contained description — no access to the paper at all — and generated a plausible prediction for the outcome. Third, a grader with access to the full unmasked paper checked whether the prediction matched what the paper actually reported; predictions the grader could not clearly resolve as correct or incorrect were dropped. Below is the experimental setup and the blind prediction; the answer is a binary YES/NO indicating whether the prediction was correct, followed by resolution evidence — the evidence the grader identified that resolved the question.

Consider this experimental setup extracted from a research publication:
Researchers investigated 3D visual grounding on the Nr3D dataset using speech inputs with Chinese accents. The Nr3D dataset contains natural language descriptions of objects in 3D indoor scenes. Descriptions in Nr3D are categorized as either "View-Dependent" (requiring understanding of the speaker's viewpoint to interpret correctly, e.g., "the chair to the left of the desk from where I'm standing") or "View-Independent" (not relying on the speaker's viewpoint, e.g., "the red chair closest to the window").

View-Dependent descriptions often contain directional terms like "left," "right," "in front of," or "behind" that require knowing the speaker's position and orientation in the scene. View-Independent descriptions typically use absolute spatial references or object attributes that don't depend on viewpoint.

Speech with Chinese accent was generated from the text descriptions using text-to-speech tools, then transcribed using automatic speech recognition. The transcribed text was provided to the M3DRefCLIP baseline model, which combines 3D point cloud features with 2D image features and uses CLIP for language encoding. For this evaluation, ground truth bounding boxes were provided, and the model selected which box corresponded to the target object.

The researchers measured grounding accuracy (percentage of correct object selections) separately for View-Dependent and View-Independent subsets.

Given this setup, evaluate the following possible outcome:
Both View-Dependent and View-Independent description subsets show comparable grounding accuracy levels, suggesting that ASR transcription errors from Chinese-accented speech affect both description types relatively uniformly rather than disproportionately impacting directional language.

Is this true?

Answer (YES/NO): NO